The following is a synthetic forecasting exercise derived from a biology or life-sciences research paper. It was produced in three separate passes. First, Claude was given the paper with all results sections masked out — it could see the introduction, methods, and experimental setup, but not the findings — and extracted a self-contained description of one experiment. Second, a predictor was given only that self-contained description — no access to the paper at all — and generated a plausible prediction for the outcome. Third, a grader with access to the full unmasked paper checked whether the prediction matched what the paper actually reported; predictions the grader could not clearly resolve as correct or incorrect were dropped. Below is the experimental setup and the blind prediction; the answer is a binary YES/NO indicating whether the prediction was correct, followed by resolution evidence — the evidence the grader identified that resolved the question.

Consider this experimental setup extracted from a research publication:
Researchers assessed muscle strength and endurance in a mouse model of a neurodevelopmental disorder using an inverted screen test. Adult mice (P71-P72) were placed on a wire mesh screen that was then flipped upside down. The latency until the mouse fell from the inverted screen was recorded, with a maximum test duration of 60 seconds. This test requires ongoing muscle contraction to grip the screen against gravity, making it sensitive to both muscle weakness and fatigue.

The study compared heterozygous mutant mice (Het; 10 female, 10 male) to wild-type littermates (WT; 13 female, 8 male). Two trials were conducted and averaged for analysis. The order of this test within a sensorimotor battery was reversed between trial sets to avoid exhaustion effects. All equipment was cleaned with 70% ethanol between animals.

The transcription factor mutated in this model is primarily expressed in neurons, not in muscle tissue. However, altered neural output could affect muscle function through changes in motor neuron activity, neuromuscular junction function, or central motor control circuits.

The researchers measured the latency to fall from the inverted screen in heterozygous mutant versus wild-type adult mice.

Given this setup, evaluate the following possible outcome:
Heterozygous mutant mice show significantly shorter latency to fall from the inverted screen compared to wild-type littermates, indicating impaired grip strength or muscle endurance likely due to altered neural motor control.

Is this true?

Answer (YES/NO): YES